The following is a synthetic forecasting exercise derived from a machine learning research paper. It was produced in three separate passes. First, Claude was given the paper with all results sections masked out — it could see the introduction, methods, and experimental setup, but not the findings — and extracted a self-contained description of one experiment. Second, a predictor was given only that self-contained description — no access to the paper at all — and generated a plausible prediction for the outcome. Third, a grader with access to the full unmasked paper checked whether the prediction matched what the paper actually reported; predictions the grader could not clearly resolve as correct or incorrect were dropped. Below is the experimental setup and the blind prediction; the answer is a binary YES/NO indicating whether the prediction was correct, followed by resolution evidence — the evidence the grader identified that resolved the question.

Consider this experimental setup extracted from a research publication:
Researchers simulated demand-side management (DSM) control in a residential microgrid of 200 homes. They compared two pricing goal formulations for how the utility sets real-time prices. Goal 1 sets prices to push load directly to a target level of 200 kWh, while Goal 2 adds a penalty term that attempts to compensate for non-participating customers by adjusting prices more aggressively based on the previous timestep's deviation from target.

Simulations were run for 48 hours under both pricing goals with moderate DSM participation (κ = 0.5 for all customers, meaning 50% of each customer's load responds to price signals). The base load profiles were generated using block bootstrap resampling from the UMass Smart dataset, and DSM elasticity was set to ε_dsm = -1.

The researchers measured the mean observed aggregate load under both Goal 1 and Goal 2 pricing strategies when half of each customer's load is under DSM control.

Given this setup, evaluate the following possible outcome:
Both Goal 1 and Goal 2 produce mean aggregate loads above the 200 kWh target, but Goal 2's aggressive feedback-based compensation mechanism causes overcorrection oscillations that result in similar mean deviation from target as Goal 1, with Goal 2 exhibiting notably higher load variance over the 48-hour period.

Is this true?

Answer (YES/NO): NO